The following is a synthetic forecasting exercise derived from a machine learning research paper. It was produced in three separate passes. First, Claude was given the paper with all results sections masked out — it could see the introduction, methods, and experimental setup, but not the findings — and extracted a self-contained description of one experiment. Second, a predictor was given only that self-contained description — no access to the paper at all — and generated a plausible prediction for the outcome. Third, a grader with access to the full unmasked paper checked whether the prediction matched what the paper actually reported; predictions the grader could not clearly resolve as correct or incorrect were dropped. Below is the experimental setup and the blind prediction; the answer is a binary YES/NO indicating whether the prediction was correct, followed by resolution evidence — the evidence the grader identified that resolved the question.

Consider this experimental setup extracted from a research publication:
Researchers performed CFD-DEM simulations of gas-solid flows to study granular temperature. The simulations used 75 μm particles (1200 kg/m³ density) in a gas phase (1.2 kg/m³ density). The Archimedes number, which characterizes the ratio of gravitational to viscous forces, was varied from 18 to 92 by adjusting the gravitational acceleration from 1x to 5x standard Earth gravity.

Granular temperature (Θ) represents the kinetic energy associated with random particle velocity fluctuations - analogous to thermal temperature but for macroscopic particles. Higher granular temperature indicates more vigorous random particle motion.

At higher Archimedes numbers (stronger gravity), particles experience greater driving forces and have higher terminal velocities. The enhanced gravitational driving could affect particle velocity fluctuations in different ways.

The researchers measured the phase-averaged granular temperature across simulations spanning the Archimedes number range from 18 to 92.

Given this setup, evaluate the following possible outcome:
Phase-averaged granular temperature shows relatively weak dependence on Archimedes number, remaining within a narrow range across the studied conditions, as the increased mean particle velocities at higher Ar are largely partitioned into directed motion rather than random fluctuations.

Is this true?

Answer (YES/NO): YES